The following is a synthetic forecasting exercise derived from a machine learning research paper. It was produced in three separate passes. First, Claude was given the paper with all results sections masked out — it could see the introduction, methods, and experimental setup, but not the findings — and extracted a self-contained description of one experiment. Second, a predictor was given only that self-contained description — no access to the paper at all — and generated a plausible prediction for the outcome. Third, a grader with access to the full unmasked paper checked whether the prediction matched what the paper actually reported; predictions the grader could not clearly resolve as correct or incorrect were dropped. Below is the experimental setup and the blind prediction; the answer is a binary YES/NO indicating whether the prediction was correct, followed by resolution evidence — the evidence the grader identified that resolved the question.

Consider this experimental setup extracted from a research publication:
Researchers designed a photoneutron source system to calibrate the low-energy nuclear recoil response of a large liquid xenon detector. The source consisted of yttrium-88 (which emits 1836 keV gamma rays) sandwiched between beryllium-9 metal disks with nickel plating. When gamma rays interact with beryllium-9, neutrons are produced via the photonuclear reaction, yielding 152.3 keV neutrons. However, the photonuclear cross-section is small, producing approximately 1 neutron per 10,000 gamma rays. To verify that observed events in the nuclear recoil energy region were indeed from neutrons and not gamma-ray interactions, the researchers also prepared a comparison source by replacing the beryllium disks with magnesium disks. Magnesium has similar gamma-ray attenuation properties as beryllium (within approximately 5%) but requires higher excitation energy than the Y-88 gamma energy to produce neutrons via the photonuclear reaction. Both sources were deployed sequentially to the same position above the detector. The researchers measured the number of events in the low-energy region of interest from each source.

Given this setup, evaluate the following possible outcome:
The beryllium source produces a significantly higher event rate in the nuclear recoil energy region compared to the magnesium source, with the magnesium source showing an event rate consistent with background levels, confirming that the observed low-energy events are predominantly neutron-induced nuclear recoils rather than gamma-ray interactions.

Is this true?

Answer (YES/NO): YES